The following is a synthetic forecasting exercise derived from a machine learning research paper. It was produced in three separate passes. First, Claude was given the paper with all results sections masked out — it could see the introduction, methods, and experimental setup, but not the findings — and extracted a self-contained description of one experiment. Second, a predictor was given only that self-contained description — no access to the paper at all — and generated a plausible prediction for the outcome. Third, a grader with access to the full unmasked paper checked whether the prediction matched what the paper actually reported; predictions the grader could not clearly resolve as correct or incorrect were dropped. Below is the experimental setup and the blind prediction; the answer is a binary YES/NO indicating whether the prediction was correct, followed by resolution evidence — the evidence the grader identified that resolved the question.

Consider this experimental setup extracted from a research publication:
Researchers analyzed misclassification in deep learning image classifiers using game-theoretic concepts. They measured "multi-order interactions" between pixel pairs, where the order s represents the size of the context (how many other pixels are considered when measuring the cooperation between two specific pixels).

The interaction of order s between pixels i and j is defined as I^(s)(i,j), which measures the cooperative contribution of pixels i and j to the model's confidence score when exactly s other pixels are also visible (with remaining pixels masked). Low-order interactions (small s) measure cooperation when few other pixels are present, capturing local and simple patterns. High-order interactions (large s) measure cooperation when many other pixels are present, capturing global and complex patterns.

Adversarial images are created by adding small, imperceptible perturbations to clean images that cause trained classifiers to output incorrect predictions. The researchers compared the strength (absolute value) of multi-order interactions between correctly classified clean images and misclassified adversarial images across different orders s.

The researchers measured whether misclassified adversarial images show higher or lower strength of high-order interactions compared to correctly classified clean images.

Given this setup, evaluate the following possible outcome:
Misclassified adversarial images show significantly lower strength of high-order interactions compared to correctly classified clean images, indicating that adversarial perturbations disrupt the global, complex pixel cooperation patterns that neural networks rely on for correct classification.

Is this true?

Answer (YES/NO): NO